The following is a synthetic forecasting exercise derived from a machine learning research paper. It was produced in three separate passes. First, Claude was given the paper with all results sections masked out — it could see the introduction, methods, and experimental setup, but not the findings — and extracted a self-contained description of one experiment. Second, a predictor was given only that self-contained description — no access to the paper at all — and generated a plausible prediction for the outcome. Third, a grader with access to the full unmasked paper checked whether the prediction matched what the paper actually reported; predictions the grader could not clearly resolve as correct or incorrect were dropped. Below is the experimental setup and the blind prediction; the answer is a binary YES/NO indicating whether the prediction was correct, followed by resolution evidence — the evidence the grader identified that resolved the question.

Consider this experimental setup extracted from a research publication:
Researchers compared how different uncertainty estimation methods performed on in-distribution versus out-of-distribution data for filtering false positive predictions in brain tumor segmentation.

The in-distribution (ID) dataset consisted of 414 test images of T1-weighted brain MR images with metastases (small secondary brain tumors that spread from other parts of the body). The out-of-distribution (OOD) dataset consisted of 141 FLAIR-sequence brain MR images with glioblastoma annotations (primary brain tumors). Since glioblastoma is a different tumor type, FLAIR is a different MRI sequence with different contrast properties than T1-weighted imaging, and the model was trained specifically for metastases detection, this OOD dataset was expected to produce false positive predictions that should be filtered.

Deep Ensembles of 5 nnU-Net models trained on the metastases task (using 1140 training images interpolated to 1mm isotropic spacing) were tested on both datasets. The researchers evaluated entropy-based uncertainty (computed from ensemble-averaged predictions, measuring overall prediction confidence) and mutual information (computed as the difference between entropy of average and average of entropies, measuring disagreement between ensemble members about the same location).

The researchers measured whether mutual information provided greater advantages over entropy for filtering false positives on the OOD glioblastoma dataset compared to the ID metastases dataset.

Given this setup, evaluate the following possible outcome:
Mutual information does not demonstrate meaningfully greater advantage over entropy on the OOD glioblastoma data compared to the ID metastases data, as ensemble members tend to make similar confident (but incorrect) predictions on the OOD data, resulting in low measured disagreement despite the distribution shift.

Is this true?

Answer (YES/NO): NO